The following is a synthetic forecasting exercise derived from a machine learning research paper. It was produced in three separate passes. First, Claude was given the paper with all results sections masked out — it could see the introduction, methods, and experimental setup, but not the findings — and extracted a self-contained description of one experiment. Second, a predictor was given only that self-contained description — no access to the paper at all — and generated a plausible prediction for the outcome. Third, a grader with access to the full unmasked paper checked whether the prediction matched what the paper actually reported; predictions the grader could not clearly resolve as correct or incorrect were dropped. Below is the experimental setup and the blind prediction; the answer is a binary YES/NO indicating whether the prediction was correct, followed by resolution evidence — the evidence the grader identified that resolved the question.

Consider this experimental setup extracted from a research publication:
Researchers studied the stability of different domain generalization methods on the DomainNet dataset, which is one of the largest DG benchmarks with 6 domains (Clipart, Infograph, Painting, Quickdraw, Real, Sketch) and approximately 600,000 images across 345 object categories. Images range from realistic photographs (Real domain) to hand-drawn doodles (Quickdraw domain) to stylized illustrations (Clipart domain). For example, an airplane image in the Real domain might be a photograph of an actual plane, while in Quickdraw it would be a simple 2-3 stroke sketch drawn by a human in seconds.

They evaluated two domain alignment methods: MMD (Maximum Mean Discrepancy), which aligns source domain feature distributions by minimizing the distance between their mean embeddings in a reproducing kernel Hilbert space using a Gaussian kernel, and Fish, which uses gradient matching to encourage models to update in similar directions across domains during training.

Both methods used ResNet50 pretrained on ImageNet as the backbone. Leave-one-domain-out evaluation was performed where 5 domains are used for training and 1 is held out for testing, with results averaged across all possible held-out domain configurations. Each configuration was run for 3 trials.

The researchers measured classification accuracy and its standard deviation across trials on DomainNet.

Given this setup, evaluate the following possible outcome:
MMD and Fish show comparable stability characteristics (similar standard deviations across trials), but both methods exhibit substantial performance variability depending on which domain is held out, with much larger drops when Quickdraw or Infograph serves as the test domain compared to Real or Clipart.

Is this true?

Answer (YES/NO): NO